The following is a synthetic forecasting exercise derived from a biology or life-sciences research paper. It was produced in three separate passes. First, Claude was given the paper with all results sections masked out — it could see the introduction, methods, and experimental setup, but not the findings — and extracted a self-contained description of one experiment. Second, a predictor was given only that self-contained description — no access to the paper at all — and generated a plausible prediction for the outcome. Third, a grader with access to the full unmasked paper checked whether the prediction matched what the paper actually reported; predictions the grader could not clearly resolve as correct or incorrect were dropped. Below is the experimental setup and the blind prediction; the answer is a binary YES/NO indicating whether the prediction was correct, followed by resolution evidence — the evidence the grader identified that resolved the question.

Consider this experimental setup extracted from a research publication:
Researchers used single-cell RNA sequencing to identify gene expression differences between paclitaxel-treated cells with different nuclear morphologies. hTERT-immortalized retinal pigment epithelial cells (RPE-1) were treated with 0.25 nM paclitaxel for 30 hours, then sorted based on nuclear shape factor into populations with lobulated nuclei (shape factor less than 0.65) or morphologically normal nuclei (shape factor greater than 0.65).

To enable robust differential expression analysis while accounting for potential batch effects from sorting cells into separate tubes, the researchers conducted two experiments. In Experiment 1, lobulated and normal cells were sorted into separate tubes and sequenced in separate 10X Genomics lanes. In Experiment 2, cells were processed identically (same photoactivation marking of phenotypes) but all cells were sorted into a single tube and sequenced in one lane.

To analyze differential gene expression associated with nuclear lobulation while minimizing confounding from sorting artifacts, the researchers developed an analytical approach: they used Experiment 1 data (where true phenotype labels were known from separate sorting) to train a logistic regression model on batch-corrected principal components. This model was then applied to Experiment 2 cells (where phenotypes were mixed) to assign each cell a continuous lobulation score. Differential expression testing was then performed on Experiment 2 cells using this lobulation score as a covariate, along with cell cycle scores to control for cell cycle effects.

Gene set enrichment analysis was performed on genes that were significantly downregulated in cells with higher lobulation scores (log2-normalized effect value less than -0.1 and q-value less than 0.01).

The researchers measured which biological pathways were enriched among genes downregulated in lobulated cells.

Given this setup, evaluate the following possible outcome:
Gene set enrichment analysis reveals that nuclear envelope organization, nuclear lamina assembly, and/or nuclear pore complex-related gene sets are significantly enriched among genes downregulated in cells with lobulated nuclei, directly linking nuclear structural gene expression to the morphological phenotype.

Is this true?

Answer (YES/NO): NO